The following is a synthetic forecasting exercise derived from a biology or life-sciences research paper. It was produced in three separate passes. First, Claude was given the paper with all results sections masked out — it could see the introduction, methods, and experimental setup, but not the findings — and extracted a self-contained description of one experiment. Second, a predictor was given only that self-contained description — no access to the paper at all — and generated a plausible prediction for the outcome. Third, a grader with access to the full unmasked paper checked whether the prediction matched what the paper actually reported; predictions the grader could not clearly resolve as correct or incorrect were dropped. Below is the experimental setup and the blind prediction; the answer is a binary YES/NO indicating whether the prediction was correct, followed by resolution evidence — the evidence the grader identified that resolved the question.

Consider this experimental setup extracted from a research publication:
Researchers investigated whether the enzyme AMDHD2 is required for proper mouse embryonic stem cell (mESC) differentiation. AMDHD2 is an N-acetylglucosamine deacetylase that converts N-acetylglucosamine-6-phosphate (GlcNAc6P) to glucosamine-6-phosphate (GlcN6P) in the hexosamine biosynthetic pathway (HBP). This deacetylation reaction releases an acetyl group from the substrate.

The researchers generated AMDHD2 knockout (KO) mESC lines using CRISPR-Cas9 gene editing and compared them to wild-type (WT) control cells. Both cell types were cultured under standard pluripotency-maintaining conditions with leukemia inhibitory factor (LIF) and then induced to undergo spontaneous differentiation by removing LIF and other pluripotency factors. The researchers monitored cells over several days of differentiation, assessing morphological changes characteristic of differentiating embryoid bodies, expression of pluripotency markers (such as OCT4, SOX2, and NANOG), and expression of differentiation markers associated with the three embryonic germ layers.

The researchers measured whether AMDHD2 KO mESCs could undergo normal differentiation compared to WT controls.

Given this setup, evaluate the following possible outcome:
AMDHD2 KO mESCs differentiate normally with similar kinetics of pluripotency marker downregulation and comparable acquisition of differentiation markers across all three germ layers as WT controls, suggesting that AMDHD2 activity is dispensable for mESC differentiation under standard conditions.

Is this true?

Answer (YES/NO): NO